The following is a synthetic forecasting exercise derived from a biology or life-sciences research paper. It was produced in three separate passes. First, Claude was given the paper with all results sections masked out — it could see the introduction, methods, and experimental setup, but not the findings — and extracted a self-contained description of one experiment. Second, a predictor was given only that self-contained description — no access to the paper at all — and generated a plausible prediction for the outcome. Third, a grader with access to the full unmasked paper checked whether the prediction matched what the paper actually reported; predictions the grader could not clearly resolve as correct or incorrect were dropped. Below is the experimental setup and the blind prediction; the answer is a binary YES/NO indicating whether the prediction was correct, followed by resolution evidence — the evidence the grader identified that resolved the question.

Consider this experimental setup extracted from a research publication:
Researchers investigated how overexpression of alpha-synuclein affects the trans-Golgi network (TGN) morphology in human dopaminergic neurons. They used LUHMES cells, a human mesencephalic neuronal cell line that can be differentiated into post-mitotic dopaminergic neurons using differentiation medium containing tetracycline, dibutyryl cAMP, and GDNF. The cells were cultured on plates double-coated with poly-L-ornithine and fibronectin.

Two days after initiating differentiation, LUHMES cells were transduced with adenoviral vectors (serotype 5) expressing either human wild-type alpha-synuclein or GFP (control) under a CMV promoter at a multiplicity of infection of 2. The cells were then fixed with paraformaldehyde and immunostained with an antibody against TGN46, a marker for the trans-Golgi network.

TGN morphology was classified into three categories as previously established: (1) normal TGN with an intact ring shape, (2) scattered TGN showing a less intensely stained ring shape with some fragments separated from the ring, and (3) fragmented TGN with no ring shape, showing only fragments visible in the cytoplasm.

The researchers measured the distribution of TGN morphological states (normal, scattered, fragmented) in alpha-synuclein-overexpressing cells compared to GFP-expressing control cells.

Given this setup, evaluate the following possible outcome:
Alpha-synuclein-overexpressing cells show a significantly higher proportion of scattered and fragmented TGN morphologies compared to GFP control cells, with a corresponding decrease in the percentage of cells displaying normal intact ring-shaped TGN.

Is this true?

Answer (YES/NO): YES